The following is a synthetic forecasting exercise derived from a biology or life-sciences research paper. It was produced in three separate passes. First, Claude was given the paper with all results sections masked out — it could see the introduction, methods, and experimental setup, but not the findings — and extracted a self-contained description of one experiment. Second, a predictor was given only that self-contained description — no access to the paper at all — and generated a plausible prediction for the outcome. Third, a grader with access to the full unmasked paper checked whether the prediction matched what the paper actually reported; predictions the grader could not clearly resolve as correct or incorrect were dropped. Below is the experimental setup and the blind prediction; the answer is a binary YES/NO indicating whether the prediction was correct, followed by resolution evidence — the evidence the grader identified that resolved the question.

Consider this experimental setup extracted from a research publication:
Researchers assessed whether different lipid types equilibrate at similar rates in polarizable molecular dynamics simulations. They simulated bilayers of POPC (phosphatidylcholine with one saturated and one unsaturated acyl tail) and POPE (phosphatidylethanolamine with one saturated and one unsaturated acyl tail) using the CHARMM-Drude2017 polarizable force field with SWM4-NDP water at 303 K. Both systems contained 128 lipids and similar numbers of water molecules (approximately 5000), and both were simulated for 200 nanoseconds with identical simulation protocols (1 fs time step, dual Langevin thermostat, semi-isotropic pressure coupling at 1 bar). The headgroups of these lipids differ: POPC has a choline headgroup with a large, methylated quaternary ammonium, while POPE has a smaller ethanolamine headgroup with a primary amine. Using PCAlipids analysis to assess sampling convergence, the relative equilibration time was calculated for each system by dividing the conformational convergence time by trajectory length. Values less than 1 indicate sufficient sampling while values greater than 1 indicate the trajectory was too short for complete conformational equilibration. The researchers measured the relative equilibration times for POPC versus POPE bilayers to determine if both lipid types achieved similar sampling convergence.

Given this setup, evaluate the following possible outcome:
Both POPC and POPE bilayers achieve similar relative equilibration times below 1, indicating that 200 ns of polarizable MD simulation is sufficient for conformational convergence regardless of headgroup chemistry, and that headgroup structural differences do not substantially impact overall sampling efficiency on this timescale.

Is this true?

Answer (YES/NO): NO